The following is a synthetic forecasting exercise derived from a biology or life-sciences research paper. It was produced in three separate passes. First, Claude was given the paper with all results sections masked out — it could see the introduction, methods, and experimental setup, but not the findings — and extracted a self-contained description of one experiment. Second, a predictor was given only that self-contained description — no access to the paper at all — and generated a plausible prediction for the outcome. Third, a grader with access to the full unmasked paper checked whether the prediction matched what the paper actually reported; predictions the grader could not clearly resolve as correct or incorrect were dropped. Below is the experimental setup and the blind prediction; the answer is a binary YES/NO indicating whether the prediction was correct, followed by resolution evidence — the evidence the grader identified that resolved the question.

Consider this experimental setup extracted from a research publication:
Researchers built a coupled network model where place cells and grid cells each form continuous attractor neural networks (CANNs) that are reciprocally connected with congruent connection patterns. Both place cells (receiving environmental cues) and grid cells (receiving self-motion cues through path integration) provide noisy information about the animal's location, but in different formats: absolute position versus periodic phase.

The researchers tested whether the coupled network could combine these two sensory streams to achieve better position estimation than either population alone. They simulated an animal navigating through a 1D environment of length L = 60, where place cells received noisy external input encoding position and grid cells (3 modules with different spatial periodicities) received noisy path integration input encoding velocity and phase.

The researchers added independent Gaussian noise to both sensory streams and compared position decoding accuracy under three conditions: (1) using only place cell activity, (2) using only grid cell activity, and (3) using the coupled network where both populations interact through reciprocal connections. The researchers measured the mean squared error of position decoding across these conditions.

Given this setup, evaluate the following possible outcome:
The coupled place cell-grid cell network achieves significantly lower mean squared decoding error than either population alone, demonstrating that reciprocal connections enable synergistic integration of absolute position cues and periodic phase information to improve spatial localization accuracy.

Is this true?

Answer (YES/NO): YES